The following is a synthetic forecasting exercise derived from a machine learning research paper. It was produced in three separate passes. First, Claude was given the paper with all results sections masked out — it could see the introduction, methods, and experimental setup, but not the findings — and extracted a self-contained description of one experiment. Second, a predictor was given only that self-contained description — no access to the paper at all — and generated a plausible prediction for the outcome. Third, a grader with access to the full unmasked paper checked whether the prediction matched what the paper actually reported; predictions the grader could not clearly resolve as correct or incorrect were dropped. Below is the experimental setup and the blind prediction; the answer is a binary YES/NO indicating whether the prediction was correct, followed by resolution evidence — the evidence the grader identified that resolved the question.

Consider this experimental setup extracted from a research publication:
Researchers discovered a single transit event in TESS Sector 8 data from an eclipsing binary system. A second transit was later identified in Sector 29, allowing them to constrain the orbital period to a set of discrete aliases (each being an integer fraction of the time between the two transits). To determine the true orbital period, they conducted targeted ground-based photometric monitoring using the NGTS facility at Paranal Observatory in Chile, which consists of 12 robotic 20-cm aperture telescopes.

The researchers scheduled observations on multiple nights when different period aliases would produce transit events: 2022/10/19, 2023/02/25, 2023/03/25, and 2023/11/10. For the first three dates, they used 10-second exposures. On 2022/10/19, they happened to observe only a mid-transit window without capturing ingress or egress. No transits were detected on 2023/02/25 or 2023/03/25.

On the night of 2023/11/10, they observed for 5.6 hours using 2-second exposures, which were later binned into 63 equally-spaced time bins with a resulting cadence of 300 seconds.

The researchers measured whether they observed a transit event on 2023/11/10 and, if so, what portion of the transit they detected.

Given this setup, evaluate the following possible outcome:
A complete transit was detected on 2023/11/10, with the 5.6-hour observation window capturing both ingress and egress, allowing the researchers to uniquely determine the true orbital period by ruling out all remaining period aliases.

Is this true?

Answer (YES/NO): NO